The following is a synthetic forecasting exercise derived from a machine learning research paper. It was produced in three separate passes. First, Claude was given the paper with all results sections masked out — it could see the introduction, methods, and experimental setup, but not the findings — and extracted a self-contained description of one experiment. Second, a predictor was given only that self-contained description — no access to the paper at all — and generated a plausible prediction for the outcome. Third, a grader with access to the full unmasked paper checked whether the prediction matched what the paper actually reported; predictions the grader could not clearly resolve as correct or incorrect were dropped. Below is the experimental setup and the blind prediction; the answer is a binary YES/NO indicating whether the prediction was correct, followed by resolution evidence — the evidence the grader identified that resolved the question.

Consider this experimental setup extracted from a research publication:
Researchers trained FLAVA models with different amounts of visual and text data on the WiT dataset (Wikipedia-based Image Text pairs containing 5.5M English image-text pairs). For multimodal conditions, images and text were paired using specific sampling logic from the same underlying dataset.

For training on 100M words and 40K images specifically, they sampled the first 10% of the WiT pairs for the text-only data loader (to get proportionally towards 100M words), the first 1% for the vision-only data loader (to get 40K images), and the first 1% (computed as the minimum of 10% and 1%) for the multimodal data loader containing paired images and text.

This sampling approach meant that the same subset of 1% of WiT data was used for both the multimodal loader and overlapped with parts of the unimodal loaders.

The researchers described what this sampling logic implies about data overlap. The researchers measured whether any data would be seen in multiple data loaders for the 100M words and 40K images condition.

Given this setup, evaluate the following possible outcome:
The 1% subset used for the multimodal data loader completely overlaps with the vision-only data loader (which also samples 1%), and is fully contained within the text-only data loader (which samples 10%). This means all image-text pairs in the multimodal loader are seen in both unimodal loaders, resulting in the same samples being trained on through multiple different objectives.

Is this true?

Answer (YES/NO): YES